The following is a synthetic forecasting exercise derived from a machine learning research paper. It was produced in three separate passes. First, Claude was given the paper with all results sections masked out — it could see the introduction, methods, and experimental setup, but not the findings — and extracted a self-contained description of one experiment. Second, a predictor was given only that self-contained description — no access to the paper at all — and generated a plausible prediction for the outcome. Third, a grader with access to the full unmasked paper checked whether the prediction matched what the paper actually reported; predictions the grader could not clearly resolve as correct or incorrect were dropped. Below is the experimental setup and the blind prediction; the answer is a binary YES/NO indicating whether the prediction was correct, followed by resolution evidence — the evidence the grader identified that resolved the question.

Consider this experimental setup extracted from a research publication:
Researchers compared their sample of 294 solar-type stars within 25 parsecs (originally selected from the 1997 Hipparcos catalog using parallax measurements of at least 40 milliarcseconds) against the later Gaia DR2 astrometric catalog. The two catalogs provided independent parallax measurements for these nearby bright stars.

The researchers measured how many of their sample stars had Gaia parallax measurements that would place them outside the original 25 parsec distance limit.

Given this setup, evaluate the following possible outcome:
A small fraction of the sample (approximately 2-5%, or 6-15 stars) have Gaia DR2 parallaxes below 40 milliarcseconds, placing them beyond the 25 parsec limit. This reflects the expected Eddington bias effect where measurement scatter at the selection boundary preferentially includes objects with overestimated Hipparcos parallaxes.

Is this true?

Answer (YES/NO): NO